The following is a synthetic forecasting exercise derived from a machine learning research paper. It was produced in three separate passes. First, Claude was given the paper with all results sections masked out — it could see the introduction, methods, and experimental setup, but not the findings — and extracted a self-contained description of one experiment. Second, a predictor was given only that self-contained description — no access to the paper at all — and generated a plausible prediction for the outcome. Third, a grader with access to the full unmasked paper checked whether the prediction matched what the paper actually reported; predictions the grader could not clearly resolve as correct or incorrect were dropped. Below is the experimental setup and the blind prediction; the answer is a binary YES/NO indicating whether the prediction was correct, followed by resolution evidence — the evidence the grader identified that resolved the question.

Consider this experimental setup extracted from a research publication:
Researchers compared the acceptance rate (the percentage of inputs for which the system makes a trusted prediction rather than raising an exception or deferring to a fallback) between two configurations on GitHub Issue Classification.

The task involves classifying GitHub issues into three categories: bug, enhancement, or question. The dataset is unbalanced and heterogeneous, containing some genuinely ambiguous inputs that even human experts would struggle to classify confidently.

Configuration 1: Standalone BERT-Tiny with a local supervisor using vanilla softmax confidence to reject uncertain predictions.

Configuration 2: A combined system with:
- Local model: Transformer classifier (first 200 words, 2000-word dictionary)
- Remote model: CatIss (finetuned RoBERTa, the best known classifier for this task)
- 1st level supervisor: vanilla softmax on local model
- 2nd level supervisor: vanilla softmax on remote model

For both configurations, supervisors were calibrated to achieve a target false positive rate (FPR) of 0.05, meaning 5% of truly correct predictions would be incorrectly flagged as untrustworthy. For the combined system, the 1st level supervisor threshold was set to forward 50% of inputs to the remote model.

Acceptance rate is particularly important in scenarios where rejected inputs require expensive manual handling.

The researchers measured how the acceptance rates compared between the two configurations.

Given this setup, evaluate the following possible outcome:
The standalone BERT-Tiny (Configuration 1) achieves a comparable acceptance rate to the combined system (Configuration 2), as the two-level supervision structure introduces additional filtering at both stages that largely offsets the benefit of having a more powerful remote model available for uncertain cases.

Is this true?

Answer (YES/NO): NO